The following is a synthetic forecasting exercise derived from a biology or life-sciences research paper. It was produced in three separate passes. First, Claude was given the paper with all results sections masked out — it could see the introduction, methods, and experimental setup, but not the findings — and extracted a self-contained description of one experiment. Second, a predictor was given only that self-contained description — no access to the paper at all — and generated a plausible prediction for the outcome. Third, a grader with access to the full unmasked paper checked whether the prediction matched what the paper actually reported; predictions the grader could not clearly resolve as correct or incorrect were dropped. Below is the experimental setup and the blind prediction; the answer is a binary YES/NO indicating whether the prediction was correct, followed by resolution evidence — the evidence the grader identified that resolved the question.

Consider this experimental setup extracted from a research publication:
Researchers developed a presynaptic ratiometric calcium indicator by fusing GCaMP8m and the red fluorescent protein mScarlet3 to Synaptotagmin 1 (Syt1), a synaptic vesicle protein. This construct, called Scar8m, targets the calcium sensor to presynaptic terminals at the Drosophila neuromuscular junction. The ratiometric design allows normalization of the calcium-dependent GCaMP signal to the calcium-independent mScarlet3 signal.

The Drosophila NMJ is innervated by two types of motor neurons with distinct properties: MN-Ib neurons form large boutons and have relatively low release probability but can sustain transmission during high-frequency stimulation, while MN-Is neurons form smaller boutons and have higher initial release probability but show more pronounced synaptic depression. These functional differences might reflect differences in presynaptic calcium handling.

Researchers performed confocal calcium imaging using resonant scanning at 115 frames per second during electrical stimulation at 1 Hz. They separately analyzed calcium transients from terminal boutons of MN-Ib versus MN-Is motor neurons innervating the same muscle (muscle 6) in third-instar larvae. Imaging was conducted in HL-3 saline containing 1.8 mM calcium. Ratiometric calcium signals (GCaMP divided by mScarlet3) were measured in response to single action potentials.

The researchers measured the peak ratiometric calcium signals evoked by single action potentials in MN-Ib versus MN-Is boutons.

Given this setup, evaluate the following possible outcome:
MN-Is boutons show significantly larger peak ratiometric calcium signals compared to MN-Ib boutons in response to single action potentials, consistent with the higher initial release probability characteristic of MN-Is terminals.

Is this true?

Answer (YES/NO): YES